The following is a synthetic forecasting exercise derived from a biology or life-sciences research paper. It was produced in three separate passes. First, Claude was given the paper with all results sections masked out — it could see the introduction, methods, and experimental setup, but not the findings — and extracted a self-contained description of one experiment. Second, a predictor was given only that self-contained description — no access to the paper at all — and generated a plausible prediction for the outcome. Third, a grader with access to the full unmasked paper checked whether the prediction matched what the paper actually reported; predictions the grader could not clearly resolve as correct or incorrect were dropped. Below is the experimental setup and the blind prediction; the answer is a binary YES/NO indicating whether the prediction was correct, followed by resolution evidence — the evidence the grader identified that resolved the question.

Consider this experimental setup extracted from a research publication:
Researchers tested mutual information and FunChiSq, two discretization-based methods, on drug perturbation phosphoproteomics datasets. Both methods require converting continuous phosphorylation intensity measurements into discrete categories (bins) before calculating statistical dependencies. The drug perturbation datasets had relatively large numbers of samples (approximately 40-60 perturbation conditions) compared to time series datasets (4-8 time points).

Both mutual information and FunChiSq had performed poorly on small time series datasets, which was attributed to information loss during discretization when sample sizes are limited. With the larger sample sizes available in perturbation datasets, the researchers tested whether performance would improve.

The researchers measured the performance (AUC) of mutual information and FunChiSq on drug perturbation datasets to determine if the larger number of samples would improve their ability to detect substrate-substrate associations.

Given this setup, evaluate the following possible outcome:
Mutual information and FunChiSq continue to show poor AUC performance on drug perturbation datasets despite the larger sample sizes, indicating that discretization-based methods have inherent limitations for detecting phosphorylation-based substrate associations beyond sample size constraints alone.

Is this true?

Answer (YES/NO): YES